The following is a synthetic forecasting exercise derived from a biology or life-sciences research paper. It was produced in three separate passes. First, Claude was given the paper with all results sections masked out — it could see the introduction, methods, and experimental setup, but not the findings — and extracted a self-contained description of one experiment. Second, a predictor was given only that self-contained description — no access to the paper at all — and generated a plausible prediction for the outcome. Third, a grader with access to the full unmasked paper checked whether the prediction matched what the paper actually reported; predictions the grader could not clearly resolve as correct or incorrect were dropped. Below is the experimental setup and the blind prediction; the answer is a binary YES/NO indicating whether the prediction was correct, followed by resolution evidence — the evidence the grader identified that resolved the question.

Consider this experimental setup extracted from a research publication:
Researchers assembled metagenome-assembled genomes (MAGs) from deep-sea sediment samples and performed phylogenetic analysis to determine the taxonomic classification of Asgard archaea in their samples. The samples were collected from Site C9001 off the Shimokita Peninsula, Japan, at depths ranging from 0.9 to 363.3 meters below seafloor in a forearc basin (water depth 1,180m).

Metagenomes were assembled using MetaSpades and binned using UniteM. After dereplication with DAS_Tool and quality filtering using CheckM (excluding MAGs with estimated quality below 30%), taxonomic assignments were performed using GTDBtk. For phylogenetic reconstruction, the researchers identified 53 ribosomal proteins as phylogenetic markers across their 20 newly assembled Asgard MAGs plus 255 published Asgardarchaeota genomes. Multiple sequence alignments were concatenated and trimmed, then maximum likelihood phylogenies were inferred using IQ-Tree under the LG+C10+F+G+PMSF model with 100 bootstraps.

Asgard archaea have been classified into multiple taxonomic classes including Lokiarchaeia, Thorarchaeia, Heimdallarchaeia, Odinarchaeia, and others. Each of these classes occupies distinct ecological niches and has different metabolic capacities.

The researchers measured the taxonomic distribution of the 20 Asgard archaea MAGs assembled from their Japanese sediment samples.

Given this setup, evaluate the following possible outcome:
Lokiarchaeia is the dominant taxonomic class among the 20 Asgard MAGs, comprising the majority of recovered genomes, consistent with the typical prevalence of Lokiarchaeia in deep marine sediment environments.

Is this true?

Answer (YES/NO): YES